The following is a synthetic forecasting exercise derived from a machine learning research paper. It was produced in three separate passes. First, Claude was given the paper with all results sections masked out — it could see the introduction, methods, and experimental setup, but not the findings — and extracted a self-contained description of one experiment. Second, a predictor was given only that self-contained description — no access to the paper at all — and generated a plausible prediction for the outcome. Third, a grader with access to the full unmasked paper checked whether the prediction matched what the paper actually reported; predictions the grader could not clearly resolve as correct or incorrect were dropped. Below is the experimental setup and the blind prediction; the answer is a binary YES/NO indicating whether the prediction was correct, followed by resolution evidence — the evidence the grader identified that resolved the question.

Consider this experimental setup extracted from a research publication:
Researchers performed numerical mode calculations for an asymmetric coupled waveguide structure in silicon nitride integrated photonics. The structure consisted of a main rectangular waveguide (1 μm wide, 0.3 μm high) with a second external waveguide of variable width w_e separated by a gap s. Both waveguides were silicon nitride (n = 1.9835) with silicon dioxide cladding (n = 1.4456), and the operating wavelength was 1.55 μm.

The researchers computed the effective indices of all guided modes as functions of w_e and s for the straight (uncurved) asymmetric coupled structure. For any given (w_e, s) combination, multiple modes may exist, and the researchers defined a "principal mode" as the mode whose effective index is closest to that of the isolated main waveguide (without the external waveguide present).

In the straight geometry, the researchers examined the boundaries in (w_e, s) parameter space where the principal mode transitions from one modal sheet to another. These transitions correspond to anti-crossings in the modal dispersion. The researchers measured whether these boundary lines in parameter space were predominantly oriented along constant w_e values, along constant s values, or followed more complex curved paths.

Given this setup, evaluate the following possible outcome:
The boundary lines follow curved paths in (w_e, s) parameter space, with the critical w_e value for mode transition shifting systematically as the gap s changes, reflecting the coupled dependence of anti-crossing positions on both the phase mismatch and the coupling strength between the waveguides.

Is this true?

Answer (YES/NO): NO